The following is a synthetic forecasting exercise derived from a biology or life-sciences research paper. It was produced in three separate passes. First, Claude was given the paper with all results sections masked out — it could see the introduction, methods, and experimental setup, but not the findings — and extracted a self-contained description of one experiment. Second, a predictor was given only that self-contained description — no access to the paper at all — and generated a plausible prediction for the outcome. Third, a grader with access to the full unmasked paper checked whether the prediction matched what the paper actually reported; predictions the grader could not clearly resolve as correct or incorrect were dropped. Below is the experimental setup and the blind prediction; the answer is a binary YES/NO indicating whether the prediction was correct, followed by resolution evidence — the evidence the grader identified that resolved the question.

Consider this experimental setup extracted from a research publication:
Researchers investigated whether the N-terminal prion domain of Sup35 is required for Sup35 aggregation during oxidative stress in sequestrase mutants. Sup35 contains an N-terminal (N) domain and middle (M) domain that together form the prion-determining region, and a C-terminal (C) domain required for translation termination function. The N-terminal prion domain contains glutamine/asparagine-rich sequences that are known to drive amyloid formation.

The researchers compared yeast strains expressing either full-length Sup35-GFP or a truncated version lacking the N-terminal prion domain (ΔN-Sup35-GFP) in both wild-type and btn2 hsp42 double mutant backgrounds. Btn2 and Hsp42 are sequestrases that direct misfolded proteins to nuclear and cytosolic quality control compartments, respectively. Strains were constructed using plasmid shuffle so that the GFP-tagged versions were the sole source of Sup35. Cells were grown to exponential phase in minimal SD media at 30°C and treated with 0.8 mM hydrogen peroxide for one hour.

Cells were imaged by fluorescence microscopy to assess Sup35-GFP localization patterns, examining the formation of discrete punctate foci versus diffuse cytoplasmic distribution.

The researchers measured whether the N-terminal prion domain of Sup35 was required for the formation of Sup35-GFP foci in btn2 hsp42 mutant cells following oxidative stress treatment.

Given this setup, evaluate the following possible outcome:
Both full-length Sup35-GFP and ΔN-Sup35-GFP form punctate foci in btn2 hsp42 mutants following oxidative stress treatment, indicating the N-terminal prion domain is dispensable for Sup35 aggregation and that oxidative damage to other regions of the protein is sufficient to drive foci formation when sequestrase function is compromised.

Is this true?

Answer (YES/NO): NO